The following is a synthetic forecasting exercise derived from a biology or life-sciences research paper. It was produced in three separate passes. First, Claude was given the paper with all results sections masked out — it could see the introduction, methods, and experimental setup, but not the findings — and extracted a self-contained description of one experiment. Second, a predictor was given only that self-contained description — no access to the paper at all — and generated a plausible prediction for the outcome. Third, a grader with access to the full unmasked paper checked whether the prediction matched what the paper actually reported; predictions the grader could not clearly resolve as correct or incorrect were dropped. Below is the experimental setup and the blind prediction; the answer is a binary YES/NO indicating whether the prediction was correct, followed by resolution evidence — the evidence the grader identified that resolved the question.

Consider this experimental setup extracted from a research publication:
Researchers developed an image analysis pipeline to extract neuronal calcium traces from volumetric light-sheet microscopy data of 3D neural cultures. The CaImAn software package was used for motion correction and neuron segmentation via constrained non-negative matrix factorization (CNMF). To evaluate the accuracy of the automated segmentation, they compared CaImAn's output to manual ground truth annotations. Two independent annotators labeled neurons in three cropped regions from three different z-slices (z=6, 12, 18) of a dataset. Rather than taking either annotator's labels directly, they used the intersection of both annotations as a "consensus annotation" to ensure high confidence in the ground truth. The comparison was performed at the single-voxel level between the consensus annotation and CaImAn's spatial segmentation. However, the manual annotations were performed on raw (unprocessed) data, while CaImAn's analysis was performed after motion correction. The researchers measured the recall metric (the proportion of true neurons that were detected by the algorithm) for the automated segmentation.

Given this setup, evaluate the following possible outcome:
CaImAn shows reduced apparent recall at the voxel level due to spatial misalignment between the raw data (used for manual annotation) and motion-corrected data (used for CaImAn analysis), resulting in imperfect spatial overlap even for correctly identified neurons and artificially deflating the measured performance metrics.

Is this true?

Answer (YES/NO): YES